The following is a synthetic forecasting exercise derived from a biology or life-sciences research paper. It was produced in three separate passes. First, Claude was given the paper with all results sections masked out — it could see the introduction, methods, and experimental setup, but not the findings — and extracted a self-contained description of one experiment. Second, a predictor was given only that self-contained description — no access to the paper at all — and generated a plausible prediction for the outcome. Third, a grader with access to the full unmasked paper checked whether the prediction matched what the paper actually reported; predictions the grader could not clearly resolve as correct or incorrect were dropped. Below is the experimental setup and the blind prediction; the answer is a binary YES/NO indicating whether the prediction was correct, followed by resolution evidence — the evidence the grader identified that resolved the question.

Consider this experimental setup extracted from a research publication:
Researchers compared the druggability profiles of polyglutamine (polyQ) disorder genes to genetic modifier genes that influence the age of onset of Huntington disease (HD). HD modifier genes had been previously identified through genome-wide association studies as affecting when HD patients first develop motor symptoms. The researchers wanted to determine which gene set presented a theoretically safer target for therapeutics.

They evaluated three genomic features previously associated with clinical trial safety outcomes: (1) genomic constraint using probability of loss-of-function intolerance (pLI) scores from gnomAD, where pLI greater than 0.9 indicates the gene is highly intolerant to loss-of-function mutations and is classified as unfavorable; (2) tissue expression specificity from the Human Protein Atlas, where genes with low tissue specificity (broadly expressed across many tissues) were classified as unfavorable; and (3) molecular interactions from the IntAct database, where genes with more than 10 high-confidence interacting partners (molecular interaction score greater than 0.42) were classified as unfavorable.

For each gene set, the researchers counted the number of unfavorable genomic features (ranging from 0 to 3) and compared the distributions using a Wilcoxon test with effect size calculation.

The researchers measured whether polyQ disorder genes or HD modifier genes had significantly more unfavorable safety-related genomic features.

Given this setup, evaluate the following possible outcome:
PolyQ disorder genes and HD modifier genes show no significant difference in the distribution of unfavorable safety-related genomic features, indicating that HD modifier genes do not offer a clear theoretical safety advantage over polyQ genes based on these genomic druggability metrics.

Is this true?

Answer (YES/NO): NO